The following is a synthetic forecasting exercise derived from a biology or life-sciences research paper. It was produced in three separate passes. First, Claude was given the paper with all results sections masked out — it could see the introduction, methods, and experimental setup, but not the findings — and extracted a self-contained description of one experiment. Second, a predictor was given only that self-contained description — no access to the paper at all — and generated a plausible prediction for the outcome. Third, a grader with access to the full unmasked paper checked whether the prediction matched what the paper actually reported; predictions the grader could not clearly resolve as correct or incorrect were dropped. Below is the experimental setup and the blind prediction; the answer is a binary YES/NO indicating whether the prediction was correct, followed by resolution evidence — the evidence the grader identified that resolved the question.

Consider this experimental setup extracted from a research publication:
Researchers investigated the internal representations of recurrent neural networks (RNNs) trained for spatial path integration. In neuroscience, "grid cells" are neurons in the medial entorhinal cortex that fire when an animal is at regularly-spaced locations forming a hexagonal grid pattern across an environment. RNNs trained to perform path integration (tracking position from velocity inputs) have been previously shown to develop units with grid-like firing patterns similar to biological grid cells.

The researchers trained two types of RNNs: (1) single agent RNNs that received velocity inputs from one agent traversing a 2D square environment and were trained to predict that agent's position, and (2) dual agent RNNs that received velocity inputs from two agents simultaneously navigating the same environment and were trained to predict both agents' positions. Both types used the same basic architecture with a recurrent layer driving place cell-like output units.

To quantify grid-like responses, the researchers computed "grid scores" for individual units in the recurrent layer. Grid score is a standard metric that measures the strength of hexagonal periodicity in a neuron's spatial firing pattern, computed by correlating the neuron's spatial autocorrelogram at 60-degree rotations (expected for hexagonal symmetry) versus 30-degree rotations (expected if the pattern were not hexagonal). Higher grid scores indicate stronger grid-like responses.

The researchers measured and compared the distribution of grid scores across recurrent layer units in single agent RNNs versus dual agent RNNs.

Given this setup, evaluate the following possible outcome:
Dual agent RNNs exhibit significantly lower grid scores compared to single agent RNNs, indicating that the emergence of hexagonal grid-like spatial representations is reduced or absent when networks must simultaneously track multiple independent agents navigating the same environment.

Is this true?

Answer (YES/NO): YES